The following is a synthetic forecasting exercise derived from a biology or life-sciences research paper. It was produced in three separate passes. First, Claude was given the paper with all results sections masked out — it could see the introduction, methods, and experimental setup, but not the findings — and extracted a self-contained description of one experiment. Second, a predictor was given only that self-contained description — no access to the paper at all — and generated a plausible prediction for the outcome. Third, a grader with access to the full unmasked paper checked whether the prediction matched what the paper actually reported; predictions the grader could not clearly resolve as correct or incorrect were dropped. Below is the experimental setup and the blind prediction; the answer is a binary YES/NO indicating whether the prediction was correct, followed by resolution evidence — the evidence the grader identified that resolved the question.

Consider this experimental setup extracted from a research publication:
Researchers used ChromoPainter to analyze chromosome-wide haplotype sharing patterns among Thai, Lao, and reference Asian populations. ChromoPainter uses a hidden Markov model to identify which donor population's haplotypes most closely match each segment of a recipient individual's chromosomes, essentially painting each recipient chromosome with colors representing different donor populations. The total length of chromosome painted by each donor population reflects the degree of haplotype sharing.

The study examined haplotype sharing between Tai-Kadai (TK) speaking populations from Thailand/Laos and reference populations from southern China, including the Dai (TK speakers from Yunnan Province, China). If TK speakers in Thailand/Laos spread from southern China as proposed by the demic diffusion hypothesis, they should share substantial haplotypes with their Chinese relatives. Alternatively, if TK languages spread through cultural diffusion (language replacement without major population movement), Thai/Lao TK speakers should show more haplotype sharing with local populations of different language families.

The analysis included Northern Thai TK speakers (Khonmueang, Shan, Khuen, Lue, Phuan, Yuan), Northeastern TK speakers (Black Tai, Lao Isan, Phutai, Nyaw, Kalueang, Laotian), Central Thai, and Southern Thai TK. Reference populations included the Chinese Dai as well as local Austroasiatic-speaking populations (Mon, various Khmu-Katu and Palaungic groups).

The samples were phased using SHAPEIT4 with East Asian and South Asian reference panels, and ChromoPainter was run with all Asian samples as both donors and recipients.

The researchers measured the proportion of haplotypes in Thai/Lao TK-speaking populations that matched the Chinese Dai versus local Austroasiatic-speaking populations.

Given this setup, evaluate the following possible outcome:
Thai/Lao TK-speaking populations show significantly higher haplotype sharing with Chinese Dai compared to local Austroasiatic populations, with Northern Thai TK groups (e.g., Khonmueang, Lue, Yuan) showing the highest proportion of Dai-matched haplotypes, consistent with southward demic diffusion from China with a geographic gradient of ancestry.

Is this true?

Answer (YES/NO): NO